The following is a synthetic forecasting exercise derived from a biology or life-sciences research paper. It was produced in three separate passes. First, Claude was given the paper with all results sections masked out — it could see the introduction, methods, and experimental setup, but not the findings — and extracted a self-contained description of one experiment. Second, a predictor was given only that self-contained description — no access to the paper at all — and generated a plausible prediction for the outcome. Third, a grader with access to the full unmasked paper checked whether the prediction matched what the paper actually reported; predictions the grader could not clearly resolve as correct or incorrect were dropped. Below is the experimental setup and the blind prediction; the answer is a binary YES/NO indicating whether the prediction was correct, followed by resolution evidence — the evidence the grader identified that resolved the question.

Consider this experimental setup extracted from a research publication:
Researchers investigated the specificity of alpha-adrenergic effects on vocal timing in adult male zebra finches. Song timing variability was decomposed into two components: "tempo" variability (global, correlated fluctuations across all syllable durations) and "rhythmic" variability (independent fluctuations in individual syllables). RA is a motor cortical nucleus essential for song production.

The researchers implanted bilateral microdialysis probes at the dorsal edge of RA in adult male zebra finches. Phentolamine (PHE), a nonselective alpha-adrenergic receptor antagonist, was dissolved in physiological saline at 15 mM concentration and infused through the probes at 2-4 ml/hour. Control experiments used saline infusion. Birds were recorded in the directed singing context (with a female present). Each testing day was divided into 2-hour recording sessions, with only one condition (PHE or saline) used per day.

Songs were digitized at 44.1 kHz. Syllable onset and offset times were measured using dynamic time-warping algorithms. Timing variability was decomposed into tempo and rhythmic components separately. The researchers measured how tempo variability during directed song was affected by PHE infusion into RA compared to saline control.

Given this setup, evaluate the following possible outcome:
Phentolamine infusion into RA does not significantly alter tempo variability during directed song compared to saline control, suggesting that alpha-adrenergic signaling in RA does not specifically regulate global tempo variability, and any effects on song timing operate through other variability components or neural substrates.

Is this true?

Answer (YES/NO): YES